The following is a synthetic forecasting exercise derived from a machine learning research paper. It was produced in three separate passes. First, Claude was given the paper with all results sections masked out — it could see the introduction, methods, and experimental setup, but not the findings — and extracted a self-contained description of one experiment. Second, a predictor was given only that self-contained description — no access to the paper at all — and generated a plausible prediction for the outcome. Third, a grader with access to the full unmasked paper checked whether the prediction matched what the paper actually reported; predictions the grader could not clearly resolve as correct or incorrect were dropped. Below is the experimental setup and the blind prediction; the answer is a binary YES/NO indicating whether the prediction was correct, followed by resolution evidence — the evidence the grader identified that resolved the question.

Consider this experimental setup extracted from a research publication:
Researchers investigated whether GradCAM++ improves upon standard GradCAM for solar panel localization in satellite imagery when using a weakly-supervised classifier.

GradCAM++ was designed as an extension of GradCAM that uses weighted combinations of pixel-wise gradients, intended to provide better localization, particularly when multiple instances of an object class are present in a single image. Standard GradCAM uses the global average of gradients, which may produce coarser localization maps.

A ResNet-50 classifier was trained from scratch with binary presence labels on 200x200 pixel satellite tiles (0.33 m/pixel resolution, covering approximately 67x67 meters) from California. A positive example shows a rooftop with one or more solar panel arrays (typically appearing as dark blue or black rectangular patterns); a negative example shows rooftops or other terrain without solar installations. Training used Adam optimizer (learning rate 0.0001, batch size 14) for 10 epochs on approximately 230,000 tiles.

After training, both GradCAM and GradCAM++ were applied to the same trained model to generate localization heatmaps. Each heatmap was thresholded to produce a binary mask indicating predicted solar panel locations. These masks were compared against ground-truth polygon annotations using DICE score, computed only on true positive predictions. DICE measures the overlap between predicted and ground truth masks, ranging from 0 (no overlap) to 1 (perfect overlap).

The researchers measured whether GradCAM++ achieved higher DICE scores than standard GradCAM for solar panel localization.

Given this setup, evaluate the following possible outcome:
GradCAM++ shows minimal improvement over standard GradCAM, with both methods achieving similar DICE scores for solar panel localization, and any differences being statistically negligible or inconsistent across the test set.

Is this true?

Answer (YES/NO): NO